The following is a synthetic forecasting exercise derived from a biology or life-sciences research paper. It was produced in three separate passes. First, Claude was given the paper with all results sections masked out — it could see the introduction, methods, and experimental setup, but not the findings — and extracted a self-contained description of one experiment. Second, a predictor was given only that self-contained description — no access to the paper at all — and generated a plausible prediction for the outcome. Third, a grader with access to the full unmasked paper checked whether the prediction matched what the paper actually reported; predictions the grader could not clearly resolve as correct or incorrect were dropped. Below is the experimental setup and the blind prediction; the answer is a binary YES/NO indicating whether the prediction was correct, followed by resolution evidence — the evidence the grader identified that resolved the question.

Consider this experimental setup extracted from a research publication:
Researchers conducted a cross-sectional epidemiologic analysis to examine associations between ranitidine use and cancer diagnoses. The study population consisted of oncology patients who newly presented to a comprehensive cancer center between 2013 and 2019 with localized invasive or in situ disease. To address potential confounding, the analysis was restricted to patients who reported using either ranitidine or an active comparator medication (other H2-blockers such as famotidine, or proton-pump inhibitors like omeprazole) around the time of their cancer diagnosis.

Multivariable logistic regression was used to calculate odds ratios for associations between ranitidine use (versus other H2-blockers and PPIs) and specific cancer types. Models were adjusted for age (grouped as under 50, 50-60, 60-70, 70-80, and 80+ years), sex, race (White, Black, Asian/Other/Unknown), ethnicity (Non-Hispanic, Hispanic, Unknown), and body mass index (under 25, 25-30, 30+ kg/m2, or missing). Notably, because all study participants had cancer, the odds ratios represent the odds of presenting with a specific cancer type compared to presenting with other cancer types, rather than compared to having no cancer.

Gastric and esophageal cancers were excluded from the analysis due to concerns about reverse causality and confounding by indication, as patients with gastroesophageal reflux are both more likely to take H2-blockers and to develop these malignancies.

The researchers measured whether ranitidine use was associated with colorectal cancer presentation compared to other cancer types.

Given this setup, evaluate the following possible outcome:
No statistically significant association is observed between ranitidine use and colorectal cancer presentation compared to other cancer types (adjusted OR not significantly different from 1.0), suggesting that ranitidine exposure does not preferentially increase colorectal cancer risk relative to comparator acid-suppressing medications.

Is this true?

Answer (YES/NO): NO